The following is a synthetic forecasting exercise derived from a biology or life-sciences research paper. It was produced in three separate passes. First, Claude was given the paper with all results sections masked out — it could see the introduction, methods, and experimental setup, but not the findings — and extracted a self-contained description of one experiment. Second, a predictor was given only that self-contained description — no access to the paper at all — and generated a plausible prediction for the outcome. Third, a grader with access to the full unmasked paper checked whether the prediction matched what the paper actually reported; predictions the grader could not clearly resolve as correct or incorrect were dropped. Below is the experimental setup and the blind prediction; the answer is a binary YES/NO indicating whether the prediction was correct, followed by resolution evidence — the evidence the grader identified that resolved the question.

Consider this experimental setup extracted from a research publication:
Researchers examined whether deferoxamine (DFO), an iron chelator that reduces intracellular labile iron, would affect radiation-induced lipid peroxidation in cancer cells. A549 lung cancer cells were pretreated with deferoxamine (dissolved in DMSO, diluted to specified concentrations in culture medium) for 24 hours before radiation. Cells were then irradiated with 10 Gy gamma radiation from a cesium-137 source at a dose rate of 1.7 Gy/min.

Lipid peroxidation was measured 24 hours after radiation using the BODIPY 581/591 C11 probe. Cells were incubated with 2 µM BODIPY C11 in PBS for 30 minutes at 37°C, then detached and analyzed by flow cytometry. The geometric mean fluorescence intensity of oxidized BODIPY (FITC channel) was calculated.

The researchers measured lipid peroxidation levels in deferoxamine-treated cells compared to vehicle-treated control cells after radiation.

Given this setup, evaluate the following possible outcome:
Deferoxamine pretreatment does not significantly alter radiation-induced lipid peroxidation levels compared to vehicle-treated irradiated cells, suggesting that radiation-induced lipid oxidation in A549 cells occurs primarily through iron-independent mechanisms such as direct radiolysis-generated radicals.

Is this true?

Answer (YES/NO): NO